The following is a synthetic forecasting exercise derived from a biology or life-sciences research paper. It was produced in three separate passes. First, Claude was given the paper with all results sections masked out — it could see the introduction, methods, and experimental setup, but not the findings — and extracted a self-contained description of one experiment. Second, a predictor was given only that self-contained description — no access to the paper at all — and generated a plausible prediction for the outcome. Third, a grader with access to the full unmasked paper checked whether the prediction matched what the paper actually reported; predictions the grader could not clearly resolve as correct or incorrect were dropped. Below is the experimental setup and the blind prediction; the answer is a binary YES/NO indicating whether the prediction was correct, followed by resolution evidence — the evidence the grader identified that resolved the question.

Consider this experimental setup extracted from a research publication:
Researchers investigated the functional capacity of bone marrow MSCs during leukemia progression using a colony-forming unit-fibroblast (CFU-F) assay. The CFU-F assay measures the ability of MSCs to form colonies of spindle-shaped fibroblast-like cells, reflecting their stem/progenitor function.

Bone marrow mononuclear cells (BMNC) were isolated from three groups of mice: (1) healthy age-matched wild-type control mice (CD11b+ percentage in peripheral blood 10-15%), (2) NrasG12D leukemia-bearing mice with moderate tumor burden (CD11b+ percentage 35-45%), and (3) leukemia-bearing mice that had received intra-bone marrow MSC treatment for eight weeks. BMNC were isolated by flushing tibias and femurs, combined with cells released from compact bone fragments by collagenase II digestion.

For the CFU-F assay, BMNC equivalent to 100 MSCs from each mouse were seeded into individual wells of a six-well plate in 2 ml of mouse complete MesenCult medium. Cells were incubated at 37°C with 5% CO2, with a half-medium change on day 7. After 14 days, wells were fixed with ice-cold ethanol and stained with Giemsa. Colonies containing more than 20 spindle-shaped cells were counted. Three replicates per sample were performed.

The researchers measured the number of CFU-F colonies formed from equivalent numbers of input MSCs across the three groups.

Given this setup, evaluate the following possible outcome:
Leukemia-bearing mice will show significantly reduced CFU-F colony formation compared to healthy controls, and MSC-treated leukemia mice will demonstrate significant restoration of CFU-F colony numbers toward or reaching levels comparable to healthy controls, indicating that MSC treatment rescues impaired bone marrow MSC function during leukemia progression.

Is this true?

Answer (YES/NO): YES